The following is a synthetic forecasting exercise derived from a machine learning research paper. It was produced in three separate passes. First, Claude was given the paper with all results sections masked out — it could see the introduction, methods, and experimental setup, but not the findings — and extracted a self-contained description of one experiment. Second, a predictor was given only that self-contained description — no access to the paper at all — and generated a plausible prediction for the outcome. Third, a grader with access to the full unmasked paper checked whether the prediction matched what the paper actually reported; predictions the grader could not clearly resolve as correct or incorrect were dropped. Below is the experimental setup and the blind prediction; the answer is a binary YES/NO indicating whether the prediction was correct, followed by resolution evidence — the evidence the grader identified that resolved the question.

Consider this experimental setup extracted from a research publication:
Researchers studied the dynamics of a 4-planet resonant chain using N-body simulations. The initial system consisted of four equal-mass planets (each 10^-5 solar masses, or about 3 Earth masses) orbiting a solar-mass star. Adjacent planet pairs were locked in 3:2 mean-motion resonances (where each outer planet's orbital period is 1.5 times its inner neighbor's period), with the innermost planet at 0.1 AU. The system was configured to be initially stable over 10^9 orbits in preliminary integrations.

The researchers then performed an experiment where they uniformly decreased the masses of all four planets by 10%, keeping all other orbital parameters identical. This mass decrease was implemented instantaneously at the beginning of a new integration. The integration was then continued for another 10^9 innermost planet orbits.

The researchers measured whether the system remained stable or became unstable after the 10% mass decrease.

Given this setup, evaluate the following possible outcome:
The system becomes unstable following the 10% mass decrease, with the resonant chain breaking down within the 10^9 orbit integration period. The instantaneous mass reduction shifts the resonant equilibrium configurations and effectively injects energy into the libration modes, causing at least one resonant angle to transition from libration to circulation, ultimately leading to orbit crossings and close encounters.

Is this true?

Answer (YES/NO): YES